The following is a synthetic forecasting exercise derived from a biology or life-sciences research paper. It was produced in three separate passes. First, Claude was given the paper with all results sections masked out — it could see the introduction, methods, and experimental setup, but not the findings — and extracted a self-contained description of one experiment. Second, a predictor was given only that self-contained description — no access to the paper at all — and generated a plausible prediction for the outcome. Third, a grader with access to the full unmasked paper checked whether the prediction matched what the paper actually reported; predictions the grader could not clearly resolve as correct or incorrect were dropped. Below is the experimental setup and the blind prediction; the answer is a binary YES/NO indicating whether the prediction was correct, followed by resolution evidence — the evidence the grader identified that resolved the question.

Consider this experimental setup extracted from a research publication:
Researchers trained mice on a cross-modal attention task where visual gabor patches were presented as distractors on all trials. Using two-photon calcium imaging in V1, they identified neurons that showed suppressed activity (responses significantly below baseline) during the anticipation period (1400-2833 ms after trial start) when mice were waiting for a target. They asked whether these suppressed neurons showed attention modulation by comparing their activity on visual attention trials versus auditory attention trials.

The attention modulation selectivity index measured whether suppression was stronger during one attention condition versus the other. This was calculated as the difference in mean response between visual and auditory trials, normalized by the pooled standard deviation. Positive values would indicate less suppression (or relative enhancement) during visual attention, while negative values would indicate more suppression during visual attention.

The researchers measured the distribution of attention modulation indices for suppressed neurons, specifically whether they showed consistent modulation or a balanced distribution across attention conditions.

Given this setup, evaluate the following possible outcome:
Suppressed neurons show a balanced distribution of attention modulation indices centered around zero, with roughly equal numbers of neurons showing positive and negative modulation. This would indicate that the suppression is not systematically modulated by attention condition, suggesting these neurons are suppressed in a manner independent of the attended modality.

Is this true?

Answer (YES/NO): YES